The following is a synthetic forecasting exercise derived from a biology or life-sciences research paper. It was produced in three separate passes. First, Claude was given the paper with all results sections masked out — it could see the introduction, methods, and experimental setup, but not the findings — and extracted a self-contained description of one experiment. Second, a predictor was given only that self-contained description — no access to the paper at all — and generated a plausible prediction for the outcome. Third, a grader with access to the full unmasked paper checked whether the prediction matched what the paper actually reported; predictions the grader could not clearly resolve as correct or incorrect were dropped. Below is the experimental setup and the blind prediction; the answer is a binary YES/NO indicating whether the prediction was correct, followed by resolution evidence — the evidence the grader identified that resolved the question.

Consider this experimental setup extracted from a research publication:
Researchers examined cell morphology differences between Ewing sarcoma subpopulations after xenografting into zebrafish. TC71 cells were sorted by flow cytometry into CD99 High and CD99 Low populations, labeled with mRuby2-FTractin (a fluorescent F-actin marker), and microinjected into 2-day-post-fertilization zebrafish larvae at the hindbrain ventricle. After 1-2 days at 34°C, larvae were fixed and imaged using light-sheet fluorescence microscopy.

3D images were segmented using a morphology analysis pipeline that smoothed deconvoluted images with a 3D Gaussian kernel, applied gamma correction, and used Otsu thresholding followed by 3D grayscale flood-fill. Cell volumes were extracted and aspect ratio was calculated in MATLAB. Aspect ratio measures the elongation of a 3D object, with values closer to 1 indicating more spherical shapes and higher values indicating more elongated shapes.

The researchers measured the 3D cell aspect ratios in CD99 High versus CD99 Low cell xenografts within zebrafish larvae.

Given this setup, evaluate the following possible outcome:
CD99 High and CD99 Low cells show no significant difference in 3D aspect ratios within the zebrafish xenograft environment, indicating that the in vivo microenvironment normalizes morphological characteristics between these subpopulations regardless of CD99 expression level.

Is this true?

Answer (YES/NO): NO